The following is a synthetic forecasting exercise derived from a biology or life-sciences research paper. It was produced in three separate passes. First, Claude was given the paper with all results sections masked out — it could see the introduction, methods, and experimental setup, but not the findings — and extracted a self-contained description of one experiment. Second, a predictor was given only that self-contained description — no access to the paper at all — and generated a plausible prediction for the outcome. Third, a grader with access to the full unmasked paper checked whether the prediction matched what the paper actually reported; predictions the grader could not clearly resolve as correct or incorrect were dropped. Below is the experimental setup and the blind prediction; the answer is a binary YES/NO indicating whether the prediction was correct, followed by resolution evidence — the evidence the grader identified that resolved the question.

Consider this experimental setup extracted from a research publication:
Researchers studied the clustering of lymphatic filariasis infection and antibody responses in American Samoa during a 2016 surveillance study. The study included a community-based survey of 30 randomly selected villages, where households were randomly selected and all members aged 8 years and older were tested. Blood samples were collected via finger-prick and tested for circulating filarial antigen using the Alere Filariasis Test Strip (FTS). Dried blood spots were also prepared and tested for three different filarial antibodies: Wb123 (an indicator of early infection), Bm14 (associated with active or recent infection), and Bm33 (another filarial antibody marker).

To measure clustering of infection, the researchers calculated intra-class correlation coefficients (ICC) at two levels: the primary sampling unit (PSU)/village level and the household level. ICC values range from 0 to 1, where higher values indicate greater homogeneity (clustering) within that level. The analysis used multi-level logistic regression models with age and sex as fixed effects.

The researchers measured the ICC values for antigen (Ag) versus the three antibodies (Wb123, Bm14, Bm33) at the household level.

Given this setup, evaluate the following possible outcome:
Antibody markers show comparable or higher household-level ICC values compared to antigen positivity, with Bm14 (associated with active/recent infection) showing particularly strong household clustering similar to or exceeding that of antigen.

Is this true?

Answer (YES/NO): NO